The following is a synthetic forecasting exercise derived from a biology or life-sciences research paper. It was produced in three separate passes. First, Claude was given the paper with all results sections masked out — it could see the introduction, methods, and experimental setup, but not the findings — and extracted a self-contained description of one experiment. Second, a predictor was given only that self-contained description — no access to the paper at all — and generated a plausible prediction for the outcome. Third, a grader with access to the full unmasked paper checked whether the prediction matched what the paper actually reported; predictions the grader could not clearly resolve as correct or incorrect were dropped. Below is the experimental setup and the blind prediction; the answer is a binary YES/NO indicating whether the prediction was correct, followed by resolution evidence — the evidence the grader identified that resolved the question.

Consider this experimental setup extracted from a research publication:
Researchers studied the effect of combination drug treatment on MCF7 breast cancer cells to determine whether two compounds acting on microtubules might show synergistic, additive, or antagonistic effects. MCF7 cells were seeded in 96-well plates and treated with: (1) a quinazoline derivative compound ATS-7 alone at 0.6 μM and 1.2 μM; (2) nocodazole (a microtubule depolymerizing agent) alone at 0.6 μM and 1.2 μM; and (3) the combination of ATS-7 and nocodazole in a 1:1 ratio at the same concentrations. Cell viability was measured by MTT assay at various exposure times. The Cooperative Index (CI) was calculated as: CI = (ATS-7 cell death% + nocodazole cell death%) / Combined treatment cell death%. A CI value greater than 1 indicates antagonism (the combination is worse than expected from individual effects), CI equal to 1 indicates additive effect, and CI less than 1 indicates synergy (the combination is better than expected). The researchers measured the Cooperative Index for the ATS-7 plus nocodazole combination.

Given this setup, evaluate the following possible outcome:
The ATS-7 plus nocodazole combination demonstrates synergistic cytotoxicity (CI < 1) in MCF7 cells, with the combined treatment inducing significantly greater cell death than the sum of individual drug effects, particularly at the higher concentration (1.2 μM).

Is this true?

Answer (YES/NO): NO